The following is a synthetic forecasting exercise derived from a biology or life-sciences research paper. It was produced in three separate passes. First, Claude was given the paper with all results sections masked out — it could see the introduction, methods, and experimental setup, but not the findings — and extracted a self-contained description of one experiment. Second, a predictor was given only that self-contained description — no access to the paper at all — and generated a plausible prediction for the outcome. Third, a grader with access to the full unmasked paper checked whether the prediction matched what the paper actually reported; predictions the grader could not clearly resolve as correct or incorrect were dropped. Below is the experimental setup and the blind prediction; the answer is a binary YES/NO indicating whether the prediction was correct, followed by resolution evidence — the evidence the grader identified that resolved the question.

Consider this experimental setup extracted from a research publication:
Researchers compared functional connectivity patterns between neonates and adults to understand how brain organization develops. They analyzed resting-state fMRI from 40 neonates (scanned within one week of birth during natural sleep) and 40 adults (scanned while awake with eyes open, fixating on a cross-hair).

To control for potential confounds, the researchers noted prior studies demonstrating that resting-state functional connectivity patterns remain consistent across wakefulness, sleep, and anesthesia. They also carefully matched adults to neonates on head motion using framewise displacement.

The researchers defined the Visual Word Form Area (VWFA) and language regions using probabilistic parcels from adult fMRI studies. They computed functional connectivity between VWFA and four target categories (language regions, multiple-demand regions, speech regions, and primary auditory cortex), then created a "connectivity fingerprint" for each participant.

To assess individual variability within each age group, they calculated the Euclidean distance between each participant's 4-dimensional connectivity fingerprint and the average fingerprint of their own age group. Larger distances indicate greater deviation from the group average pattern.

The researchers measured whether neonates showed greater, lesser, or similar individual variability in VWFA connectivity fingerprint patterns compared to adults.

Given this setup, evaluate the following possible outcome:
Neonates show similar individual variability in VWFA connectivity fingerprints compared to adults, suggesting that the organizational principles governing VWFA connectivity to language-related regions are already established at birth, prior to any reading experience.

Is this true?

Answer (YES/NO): YES